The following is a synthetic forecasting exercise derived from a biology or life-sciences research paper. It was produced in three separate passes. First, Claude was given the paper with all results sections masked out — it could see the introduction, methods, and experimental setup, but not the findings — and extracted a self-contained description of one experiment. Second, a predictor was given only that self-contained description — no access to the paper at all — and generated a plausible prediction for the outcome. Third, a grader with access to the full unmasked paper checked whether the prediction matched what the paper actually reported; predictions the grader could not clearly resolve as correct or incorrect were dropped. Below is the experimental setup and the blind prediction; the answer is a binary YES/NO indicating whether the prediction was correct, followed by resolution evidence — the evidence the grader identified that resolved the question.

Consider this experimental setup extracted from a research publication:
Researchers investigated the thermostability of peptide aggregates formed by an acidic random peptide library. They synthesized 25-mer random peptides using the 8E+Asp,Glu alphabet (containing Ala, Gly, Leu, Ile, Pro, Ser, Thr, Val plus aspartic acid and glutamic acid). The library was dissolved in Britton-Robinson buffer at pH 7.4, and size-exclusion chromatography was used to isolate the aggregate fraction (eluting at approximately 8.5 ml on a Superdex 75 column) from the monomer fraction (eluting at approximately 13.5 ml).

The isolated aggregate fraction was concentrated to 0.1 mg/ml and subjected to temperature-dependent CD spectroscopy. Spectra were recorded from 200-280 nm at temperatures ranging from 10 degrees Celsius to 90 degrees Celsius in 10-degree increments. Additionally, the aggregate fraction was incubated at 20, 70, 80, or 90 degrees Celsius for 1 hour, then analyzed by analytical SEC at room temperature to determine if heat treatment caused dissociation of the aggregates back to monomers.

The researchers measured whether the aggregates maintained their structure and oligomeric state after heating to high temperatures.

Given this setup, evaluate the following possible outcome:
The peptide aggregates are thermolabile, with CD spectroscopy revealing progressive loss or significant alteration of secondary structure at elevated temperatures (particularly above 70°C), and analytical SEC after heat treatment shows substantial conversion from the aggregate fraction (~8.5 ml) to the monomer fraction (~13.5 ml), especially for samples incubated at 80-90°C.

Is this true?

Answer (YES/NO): NO